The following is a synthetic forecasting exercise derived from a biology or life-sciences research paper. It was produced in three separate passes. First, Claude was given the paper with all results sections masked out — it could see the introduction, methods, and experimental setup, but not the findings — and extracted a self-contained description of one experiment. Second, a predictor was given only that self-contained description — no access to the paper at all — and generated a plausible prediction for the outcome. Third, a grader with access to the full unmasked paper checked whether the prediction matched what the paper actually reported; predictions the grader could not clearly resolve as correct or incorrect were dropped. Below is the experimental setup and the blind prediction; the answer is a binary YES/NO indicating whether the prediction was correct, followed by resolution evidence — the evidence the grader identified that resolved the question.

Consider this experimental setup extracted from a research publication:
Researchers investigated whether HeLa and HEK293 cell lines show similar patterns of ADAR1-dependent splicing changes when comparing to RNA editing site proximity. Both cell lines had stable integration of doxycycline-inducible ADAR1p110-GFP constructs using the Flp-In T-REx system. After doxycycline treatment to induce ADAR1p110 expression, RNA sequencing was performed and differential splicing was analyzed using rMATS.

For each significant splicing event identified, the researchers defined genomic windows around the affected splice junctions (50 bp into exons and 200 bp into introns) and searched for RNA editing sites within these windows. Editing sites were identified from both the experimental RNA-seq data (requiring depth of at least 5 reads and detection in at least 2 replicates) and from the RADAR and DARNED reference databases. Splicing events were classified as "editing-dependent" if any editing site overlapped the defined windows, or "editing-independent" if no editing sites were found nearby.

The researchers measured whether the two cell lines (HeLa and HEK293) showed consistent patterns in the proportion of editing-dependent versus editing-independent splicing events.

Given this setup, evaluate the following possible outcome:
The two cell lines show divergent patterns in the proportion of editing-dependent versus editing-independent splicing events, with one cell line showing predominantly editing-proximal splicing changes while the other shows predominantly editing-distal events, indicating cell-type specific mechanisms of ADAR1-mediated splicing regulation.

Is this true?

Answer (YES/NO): NO